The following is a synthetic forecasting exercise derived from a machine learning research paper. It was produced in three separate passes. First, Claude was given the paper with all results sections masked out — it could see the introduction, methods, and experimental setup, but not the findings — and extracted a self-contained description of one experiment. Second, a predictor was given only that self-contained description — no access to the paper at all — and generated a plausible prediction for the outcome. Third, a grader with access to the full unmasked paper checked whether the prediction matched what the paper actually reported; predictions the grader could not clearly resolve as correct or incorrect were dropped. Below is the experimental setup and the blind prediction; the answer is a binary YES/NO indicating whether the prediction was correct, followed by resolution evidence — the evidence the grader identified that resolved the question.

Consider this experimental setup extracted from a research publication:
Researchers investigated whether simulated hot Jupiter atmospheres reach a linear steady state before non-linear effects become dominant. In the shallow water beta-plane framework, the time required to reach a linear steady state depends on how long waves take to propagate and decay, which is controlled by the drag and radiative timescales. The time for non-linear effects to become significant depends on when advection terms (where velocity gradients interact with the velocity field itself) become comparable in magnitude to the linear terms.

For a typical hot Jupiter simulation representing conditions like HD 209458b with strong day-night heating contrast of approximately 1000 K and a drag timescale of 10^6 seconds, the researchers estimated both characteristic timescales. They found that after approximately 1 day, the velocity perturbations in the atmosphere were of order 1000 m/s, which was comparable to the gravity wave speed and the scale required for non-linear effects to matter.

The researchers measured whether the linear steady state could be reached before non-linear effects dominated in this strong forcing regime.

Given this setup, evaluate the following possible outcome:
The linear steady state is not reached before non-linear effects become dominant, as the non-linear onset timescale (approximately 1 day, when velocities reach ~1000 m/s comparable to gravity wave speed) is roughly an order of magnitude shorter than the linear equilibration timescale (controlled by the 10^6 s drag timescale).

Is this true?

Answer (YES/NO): YES